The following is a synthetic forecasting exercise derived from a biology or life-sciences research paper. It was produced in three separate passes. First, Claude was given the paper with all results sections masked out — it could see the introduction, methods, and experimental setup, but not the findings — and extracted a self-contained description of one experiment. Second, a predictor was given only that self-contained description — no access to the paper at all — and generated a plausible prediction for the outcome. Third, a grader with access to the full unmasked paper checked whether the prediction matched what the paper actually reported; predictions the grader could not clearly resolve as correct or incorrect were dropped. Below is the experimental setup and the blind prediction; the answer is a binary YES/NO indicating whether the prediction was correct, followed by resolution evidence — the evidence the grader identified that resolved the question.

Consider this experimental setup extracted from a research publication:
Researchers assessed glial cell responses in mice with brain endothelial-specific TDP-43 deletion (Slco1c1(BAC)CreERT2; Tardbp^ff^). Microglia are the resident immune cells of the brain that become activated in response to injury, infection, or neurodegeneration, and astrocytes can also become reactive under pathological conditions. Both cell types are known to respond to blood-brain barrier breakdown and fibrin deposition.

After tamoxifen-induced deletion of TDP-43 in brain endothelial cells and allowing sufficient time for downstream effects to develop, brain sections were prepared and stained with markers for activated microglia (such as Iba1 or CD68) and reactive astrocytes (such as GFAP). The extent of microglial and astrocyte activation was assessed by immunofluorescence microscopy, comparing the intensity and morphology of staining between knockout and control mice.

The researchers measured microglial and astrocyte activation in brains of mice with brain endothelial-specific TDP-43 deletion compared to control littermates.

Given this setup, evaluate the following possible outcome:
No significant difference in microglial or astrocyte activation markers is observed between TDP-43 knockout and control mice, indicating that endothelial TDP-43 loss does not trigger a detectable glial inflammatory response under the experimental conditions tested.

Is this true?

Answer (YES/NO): NO